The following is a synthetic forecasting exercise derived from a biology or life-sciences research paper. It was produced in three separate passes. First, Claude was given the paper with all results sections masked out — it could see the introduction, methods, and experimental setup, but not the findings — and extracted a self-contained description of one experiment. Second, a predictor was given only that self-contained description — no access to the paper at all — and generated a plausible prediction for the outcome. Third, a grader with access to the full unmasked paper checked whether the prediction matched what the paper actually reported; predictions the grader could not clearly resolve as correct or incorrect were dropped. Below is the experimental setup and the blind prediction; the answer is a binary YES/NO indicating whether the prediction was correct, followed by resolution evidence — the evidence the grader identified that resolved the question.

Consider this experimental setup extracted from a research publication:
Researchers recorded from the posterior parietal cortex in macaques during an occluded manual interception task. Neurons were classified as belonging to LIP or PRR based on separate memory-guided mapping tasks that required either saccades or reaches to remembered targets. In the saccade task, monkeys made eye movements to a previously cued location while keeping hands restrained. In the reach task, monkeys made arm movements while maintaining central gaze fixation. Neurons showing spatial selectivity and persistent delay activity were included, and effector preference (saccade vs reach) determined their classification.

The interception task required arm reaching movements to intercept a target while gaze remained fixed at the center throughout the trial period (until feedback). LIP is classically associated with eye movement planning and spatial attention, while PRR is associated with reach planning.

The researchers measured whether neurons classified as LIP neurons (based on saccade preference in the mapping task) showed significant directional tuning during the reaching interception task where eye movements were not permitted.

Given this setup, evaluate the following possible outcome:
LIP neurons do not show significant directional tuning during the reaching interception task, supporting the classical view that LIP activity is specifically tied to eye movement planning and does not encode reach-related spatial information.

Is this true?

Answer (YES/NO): NO